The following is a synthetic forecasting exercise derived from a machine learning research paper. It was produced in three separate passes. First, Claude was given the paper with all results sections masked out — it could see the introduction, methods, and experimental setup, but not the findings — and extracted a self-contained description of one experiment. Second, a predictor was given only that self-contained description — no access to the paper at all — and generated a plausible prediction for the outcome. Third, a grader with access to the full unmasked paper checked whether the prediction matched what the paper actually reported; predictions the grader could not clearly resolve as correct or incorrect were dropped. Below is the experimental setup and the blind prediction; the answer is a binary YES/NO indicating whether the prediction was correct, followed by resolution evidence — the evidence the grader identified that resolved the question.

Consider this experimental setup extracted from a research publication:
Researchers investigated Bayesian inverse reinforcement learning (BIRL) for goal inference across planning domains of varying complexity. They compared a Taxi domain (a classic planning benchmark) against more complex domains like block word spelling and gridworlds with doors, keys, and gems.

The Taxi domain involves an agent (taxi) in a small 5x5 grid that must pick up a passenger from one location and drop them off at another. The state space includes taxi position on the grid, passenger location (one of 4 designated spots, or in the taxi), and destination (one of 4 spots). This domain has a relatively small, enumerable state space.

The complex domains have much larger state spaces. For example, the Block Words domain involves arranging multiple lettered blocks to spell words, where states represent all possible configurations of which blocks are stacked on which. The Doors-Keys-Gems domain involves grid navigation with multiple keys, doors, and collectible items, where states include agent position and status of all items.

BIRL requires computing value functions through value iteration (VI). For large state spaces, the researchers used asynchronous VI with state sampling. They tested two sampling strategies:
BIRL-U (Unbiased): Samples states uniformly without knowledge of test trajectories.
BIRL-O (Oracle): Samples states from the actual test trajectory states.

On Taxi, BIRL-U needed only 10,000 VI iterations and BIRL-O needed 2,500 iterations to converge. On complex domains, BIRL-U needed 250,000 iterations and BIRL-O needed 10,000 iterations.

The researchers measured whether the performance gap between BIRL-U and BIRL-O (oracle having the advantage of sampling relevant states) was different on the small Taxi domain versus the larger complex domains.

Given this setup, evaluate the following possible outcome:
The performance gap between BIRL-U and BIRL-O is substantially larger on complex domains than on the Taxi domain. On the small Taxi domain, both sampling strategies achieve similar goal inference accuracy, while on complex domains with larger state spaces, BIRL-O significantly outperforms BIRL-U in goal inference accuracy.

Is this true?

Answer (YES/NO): YES